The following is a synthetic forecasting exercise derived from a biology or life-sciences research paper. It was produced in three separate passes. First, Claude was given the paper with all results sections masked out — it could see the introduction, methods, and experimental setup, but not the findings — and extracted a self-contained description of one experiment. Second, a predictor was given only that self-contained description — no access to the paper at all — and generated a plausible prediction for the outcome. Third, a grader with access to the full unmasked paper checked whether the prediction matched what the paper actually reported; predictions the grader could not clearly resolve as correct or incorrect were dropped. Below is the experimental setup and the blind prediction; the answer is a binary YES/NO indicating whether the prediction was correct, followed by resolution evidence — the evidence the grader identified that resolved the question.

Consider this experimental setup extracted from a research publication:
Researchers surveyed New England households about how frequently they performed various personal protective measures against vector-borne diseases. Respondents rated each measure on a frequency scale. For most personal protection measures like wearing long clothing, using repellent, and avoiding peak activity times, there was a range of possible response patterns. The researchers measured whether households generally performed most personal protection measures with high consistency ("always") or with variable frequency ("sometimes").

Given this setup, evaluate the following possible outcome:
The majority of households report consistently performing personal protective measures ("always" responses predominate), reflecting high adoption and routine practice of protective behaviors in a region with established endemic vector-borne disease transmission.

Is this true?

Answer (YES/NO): NO